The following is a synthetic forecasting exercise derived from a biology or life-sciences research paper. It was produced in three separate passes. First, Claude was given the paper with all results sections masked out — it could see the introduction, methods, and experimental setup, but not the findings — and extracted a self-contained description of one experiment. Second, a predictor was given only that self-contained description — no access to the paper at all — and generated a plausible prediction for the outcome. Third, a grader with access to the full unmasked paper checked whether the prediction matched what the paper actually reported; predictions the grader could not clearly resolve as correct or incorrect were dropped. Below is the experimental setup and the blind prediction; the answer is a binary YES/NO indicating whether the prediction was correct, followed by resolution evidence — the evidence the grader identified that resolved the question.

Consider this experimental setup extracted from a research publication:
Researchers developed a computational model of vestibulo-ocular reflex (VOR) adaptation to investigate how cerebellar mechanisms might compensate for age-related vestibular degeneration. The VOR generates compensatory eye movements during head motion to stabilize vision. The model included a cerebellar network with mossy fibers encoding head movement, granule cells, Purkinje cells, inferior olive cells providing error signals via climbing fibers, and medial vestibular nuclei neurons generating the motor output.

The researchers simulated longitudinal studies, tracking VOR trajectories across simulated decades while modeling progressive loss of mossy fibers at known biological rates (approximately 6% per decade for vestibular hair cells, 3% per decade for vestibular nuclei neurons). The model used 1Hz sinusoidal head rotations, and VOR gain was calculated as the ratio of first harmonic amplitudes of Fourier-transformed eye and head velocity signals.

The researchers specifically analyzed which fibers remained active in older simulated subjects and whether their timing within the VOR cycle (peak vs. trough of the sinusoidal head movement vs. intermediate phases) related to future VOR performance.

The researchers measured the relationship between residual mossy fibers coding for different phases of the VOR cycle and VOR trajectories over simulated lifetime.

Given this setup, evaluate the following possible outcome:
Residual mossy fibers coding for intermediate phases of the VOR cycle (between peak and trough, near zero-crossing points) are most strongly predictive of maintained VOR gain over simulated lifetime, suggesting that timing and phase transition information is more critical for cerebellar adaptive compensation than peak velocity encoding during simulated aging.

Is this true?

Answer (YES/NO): NO